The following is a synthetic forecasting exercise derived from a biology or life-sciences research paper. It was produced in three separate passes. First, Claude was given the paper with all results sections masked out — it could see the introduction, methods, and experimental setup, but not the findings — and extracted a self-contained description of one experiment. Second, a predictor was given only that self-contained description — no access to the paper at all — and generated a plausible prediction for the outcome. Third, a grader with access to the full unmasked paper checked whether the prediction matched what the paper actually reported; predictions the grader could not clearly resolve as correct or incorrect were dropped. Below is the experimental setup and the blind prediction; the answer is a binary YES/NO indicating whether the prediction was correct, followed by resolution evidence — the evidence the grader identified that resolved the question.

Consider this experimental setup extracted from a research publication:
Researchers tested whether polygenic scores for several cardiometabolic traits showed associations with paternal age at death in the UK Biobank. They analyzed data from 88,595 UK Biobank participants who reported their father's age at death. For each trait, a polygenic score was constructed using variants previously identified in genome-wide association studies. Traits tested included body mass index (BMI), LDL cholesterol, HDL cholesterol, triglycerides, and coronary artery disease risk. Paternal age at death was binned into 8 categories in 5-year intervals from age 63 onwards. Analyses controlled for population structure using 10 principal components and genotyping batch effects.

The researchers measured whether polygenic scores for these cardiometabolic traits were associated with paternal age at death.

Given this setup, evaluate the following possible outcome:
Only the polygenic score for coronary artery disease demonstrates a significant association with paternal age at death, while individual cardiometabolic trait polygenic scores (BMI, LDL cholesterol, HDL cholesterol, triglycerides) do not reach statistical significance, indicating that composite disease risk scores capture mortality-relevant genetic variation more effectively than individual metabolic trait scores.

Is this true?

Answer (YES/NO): NO